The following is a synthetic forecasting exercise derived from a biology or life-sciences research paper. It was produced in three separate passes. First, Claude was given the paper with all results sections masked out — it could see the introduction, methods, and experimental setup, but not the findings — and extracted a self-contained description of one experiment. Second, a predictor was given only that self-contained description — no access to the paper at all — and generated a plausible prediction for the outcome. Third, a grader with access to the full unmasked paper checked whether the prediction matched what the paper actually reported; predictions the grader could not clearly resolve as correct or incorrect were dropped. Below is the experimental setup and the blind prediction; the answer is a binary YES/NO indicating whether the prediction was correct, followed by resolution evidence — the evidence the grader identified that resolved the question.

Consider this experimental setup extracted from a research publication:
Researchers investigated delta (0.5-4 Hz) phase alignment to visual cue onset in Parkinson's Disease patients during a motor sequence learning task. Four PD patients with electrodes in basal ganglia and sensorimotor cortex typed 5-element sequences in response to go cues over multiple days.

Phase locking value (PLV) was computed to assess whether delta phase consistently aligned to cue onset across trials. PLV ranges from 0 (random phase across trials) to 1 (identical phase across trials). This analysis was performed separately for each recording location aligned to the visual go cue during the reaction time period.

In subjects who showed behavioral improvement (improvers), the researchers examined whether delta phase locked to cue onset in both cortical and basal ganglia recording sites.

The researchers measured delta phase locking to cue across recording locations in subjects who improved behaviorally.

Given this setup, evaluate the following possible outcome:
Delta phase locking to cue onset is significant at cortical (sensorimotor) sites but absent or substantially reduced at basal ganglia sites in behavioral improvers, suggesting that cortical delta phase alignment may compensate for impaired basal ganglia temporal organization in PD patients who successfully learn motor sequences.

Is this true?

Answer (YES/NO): NO